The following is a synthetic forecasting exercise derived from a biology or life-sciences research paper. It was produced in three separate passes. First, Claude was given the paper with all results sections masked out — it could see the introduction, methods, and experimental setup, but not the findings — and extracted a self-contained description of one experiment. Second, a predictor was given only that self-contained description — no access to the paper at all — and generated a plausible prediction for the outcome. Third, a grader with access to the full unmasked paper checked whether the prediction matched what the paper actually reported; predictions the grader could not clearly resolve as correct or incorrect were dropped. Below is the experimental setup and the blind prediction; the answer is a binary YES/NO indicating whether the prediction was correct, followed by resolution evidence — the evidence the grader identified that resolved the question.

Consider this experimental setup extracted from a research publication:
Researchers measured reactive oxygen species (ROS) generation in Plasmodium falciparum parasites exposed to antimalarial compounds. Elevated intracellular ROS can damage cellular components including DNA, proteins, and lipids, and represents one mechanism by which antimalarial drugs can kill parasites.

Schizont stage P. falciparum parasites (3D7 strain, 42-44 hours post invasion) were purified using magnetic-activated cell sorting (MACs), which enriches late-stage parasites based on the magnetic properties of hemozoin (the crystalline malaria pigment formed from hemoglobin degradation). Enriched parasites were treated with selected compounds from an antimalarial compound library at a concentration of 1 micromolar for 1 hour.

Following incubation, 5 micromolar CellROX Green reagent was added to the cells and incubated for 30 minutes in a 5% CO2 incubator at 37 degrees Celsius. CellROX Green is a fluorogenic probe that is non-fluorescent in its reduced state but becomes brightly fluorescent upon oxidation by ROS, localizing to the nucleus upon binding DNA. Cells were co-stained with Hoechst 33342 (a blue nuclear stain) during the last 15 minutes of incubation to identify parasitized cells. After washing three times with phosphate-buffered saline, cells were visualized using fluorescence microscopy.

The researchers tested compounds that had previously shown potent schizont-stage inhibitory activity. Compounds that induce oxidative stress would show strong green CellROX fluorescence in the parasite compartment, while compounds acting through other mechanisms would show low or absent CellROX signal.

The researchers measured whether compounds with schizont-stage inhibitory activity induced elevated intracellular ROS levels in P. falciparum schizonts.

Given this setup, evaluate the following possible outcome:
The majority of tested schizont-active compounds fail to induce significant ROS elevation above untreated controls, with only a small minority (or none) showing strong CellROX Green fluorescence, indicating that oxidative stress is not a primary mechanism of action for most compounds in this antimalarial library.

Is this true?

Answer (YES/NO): NO